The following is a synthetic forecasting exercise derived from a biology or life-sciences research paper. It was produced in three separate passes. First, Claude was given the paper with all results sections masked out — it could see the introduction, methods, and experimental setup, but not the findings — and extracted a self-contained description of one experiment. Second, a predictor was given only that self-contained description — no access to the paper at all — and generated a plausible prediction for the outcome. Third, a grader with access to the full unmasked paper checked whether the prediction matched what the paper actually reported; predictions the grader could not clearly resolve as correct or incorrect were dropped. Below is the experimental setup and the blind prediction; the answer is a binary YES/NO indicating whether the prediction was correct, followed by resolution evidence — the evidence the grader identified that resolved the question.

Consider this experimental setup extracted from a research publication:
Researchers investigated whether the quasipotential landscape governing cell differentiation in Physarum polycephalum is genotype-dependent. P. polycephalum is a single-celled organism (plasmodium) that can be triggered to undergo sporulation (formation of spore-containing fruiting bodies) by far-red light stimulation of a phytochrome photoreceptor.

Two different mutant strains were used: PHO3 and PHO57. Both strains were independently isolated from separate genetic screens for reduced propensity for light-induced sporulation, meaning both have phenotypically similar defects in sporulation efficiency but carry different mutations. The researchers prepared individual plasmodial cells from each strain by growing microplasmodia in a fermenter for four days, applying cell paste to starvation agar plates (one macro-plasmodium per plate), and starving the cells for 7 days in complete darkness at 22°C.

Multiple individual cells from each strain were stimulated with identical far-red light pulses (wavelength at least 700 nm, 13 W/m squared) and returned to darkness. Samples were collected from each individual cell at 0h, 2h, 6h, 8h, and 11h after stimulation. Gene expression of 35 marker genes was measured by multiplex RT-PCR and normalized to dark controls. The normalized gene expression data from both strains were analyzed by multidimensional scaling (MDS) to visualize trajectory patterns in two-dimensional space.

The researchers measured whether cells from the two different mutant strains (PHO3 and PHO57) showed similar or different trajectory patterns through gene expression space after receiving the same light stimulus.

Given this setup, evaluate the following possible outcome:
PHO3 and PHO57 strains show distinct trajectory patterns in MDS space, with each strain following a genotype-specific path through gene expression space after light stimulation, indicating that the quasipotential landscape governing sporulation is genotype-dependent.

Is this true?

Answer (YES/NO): YES